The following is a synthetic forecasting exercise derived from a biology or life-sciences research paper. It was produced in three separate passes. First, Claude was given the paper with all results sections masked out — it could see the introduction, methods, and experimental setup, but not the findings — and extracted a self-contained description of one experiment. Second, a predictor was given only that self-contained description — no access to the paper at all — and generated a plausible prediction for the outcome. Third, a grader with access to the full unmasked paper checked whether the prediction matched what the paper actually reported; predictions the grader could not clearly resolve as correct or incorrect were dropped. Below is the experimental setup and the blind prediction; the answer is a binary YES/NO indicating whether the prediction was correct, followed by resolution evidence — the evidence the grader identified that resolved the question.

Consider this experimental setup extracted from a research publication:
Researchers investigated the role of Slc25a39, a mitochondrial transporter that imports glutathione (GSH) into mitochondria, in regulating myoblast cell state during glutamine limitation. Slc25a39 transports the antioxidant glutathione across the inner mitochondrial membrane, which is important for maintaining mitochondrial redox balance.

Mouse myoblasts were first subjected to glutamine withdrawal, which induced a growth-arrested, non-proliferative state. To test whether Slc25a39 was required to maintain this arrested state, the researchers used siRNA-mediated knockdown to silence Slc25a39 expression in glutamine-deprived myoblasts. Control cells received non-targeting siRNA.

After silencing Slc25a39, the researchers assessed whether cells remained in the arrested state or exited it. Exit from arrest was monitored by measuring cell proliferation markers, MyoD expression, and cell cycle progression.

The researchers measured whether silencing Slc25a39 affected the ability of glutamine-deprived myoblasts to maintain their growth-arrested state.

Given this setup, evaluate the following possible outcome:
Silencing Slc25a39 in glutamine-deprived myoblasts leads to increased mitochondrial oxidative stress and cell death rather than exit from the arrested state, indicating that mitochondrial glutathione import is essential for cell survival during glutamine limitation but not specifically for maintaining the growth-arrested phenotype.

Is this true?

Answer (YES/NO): NO